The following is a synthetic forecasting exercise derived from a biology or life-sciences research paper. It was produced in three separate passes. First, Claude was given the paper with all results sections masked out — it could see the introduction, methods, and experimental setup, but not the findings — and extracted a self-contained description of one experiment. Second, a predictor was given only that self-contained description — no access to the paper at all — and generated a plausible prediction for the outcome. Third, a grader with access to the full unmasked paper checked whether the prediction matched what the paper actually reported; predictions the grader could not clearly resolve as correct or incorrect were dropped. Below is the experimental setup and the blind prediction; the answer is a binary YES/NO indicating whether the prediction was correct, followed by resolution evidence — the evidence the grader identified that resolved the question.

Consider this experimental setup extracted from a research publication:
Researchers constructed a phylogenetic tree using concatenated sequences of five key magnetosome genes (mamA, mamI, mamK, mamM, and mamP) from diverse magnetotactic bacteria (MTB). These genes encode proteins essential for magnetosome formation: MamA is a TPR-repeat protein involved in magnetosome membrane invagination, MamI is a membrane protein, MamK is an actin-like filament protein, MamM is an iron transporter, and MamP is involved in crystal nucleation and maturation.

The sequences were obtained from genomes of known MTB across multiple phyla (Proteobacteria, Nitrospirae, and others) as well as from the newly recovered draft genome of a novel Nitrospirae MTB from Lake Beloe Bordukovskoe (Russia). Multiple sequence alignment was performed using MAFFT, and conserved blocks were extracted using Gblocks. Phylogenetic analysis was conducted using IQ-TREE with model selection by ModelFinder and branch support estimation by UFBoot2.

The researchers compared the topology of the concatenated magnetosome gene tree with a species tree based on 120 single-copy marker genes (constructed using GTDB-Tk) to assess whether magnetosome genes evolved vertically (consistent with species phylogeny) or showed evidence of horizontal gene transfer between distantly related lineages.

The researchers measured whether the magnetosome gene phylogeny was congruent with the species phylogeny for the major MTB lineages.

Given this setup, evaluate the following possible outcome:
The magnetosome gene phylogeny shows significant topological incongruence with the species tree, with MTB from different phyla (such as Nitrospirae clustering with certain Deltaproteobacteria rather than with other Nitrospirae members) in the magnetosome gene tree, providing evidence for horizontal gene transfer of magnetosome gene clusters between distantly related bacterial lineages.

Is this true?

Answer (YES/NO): NO